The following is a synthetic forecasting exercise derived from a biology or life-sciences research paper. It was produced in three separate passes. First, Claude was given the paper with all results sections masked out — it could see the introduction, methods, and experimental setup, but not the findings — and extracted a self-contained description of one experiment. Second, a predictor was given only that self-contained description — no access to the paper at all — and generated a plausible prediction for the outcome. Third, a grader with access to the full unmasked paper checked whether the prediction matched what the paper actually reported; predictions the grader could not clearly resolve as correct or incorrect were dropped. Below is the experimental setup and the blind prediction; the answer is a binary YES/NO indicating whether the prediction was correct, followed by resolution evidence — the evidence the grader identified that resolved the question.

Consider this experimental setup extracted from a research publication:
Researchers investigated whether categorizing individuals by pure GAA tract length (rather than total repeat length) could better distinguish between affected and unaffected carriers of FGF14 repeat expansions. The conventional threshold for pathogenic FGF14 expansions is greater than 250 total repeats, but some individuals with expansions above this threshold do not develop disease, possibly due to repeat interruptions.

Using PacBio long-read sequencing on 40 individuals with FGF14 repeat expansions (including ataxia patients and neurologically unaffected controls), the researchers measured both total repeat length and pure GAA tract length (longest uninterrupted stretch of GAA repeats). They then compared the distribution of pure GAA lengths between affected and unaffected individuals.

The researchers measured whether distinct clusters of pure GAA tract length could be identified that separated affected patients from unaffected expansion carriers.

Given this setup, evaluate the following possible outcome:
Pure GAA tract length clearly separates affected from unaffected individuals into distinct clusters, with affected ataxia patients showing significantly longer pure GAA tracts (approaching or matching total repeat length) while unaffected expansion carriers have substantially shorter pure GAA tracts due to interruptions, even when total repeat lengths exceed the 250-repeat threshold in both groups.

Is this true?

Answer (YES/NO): NO